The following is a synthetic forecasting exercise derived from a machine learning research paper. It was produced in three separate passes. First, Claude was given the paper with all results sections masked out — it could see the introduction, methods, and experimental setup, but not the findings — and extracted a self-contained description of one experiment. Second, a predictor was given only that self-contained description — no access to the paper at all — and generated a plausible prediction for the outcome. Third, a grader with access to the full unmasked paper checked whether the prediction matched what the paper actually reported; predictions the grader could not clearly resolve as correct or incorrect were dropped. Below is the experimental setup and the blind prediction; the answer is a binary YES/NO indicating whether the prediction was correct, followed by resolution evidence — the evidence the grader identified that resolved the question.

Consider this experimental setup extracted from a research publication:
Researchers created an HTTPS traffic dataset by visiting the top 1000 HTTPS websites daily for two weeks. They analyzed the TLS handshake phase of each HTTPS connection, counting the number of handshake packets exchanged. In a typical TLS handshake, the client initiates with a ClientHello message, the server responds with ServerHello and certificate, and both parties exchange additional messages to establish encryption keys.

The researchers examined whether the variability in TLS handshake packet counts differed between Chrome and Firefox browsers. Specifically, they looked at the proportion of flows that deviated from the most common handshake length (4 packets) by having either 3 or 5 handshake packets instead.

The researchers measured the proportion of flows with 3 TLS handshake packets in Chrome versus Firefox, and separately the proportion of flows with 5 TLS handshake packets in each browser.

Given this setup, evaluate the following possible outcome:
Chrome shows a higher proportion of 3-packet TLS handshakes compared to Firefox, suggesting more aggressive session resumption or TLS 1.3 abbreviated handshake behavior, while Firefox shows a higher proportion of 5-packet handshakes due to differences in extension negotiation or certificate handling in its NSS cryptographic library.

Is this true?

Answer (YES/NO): NO